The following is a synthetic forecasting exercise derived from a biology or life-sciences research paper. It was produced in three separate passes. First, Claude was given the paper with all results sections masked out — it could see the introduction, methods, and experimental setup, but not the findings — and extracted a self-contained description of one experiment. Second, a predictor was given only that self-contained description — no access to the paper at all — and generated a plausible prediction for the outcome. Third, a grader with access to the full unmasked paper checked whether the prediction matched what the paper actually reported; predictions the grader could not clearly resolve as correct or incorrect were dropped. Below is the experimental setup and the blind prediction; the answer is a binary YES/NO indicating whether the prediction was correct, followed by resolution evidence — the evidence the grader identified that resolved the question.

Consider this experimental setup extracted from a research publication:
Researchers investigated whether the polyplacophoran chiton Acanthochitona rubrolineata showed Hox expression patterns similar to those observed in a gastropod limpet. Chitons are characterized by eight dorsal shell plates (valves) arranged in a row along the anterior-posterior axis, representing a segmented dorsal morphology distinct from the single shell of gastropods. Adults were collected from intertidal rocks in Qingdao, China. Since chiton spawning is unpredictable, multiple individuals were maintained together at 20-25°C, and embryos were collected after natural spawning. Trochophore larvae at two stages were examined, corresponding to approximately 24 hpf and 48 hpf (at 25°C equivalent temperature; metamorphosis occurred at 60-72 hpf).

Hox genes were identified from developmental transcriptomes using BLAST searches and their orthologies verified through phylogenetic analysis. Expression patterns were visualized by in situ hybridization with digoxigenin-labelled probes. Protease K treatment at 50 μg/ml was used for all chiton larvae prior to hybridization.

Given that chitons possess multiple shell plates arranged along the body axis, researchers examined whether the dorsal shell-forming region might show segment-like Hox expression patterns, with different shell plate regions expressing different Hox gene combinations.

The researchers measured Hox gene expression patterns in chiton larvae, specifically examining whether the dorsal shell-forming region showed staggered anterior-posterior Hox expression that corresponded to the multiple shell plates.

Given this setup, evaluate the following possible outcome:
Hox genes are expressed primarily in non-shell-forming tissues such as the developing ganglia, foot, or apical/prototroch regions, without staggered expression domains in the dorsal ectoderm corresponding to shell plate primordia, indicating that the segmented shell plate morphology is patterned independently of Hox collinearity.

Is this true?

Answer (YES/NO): NO